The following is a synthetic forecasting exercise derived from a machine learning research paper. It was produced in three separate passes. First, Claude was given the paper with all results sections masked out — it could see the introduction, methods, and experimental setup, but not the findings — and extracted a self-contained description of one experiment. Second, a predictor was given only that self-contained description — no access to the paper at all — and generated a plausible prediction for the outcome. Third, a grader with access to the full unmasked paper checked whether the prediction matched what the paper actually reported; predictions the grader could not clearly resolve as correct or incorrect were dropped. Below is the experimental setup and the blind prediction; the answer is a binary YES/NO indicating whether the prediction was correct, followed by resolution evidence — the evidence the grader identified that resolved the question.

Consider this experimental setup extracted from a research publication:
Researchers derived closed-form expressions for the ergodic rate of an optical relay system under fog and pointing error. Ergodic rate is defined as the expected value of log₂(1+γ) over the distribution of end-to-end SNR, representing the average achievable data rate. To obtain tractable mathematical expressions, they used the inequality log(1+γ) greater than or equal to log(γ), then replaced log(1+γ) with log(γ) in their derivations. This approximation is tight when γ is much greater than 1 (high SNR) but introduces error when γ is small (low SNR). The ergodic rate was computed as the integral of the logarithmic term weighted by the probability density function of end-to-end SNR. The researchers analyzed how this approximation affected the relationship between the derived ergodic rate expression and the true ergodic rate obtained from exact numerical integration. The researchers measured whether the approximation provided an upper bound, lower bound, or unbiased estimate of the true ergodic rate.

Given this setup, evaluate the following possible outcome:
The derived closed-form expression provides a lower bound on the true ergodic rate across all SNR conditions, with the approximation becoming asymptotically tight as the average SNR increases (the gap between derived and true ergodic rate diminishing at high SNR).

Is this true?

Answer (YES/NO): YES